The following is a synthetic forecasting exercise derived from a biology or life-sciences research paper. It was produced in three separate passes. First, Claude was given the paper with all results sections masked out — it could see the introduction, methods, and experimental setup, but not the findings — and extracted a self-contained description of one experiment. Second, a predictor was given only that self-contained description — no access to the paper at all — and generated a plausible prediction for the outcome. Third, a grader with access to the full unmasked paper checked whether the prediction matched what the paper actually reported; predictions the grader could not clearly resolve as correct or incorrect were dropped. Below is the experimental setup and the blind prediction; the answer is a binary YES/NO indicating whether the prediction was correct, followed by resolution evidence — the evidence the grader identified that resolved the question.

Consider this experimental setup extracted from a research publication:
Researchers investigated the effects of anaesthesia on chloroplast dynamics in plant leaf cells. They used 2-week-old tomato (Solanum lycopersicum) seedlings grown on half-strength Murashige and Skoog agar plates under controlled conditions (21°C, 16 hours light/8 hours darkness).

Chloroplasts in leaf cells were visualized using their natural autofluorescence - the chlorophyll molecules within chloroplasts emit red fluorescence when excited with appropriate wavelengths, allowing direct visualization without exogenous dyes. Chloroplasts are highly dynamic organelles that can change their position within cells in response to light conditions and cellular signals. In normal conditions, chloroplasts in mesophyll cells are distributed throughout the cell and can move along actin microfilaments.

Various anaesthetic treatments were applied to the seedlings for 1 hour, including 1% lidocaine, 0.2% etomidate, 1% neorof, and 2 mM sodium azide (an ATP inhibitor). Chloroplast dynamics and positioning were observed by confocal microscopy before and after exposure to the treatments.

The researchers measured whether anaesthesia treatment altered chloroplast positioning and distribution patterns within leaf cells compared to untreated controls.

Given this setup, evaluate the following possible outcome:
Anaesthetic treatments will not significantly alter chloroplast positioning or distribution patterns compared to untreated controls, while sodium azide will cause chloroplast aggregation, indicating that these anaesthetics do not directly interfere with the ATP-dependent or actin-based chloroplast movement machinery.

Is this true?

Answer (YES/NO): NO